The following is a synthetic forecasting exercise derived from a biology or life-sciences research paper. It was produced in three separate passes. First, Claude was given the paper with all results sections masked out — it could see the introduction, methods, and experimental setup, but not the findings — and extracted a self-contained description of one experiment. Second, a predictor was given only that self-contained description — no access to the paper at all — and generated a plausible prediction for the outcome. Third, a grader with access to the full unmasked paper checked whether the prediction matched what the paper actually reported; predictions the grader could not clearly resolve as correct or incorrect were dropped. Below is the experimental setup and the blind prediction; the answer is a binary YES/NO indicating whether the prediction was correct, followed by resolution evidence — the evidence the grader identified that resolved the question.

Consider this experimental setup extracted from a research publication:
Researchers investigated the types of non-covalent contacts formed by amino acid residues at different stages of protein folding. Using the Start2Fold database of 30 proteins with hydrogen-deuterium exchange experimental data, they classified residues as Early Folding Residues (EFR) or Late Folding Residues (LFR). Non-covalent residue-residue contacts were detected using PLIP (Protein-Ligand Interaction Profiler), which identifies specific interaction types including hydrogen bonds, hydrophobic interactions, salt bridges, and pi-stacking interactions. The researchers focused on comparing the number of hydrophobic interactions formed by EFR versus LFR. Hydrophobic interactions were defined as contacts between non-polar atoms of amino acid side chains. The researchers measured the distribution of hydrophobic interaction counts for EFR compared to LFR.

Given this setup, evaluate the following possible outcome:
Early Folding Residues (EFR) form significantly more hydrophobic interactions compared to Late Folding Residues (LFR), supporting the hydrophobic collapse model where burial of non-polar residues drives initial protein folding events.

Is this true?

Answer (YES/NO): YES